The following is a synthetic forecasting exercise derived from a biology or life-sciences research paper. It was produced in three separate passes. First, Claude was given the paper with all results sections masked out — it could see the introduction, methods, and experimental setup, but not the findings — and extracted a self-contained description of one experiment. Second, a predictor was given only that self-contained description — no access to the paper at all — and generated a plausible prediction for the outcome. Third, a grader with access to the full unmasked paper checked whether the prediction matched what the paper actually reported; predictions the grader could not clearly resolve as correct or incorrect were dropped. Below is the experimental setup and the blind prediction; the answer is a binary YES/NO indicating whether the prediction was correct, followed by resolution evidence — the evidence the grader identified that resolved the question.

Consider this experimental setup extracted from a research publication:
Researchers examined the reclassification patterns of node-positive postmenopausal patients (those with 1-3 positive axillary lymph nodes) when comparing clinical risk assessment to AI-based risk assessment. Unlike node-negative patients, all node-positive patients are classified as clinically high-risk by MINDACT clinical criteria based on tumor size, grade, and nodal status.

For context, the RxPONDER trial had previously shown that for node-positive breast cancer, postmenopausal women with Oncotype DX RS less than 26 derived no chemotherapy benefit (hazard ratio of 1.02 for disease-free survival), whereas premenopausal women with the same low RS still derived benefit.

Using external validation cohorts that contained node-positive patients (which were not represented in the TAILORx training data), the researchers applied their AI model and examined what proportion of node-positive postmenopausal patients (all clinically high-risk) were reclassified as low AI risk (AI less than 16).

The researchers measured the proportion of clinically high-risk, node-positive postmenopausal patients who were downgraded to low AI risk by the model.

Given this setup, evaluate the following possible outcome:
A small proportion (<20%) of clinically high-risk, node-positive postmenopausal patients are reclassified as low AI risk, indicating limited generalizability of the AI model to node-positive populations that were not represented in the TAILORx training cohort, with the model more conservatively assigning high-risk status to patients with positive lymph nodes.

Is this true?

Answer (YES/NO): NO